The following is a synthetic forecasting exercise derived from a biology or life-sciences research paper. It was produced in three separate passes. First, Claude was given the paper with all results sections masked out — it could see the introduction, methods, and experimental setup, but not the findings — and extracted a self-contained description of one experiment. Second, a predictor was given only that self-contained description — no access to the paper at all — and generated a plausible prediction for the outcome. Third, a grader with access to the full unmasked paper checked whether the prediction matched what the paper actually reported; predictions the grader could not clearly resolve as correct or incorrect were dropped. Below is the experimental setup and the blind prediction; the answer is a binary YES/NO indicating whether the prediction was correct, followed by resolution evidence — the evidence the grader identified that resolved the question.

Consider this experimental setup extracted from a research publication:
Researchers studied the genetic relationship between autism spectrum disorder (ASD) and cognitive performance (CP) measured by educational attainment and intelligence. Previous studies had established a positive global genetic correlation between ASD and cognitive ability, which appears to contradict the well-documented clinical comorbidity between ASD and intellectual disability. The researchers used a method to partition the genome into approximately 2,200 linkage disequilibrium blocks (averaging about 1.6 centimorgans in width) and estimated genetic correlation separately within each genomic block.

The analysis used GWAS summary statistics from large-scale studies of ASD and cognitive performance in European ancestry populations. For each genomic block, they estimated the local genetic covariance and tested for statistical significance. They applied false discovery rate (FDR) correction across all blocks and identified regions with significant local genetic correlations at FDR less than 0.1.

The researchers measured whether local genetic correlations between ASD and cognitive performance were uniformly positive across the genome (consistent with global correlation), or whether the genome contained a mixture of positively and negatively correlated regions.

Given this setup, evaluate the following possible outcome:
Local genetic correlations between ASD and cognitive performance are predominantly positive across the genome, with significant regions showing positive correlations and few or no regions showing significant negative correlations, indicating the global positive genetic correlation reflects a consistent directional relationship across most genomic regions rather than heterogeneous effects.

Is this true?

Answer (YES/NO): NO